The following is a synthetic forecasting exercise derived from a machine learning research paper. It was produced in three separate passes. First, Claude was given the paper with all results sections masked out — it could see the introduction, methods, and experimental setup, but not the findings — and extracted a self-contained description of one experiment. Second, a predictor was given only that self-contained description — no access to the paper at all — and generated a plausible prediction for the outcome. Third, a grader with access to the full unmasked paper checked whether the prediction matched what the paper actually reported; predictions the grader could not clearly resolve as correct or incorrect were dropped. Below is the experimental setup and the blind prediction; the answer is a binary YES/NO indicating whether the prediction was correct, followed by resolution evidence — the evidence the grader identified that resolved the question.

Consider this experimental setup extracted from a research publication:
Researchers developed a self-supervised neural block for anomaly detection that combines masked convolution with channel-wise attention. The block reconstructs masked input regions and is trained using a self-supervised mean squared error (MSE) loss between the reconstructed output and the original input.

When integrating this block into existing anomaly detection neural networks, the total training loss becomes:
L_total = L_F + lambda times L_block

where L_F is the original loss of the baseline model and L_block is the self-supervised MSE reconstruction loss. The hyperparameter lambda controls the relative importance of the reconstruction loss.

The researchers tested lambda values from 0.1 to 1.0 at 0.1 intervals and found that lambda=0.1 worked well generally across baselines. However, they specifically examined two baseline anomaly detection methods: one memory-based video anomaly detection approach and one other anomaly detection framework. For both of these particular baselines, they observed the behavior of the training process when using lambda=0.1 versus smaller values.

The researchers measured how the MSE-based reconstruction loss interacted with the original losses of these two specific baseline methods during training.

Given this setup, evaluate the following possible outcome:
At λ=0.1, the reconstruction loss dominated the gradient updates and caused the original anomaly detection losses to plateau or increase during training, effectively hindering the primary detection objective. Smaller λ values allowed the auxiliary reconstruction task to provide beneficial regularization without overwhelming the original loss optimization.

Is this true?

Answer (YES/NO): NO